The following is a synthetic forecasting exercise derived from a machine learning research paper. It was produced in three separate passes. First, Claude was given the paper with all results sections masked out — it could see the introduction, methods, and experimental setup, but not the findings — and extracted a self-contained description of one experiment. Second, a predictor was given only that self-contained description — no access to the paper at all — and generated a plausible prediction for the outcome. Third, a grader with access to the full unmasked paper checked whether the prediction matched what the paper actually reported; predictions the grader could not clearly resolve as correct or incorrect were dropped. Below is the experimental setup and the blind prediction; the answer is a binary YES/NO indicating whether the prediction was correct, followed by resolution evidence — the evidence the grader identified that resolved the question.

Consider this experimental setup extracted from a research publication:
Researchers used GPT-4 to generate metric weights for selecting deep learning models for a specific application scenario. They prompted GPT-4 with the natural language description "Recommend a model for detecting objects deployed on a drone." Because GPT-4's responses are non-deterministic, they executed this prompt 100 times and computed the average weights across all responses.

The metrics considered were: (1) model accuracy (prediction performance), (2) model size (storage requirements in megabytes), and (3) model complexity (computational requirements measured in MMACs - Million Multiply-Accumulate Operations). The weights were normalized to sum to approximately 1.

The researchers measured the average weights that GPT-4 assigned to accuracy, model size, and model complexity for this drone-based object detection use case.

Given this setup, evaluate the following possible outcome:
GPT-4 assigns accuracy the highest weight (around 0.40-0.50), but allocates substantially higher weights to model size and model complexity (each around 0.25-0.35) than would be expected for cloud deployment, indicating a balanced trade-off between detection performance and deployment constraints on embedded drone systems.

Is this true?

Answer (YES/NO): NO